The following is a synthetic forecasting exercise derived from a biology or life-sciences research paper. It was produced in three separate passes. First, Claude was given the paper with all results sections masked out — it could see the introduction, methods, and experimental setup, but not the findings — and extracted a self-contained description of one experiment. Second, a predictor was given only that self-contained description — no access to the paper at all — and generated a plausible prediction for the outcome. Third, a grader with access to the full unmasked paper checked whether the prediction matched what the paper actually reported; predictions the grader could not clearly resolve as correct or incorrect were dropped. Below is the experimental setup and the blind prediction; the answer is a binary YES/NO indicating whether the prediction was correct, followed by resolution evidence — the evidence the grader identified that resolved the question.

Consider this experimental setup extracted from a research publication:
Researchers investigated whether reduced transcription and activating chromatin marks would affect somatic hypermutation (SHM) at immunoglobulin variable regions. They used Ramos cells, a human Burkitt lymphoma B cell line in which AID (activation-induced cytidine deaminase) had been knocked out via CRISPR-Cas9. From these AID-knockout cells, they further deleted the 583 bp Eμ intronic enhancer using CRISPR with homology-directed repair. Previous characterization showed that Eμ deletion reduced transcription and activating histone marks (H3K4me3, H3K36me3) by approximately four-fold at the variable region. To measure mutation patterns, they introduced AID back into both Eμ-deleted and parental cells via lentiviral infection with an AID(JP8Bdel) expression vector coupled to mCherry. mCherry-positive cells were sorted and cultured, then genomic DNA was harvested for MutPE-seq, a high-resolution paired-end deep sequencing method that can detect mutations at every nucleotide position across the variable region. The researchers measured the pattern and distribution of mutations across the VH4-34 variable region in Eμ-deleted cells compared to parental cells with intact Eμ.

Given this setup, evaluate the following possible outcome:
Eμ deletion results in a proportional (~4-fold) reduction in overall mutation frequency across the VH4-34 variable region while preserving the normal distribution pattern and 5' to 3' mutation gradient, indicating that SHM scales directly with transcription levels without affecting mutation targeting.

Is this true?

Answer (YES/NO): NO